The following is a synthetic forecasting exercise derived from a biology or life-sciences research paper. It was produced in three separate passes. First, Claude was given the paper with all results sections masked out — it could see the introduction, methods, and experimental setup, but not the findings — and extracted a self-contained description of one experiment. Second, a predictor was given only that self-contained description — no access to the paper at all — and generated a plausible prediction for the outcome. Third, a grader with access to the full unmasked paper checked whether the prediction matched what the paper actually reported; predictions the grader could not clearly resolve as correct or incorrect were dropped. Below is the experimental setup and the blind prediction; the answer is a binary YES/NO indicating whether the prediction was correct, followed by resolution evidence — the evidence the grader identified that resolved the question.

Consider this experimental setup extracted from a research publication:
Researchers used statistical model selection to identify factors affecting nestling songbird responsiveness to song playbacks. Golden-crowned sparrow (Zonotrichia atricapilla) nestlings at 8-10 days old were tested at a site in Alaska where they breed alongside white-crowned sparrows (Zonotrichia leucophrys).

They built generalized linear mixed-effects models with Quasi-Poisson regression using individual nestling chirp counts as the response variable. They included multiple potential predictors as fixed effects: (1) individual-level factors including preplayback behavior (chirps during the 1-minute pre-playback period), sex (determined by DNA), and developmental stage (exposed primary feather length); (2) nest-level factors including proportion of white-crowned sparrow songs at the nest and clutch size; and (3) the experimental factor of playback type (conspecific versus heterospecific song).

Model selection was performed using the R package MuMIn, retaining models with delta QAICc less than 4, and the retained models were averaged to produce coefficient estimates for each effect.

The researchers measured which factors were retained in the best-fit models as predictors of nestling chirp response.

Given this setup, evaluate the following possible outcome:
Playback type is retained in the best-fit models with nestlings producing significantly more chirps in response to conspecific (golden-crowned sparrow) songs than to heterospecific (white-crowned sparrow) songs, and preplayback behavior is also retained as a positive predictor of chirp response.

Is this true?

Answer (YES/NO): YES